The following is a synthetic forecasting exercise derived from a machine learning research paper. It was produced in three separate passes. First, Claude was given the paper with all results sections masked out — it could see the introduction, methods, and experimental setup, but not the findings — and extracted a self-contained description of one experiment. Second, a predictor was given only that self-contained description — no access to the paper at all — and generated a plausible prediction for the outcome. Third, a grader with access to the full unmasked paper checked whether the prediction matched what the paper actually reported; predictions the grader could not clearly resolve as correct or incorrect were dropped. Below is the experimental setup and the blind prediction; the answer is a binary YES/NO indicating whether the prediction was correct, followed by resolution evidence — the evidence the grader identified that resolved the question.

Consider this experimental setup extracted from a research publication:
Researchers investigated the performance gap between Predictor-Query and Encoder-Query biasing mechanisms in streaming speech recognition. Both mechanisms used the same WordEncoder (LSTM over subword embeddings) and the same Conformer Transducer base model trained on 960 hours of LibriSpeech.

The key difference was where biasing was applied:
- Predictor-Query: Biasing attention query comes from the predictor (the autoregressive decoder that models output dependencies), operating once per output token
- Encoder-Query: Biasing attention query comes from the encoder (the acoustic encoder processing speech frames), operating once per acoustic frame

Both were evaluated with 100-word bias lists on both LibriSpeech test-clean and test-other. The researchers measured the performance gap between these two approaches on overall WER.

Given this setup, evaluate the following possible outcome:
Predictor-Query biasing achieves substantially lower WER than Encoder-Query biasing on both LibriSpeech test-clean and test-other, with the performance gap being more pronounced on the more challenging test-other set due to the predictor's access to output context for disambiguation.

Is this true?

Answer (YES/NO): NO